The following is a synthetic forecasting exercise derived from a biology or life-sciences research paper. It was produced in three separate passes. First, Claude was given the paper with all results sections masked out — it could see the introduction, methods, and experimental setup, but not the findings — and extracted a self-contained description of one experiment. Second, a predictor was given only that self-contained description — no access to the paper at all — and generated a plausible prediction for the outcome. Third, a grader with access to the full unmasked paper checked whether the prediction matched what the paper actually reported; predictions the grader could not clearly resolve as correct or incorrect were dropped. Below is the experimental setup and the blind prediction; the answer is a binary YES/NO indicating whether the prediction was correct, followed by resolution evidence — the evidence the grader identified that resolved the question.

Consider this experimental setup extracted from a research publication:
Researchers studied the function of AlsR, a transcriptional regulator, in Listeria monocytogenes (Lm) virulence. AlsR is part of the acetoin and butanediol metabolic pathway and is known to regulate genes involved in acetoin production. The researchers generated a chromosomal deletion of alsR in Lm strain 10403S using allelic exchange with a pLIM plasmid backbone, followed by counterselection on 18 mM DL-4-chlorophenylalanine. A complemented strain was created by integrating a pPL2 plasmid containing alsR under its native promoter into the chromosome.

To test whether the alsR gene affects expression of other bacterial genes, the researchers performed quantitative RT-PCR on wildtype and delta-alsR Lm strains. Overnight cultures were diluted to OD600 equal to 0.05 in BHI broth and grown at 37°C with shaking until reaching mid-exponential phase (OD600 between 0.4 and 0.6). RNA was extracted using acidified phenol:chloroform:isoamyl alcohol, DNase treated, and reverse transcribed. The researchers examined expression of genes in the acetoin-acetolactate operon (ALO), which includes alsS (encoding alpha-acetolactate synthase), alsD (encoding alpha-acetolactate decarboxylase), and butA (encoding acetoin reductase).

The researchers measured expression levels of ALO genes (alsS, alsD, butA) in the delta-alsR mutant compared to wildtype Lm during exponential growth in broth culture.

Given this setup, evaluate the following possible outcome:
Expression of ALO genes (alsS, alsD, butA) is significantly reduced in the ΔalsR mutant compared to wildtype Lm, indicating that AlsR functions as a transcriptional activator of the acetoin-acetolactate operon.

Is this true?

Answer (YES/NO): NO